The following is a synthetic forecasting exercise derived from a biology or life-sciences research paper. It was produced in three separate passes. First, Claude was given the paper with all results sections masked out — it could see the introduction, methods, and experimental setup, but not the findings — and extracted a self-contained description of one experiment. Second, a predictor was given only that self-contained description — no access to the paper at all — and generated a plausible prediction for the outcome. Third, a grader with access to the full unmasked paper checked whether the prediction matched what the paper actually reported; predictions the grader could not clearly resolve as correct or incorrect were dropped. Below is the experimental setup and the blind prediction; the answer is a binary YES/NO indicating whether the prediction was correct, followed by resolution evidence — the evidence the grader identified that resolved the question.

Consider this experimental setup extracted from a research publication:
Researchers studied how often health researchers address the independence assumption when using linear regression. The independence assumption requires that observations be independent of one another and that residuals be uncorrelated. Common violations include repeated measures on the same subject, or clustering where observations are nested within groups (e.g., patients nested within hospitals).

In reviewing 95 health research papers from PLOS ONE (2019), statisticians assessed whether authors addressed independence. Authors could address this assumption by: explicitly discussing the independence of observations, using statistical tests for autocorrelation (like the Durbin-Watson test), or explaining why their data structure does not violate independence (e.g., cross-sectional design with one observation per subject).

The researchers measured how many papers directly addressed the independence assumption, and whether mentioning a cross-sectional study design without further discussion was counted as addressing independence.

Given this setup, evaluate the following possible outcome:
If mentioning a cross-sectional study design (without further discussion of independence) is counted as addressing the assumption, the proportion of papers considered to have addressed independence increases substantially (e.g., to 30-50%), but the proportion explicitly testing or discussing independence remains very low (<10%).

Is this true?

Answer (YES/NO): NO